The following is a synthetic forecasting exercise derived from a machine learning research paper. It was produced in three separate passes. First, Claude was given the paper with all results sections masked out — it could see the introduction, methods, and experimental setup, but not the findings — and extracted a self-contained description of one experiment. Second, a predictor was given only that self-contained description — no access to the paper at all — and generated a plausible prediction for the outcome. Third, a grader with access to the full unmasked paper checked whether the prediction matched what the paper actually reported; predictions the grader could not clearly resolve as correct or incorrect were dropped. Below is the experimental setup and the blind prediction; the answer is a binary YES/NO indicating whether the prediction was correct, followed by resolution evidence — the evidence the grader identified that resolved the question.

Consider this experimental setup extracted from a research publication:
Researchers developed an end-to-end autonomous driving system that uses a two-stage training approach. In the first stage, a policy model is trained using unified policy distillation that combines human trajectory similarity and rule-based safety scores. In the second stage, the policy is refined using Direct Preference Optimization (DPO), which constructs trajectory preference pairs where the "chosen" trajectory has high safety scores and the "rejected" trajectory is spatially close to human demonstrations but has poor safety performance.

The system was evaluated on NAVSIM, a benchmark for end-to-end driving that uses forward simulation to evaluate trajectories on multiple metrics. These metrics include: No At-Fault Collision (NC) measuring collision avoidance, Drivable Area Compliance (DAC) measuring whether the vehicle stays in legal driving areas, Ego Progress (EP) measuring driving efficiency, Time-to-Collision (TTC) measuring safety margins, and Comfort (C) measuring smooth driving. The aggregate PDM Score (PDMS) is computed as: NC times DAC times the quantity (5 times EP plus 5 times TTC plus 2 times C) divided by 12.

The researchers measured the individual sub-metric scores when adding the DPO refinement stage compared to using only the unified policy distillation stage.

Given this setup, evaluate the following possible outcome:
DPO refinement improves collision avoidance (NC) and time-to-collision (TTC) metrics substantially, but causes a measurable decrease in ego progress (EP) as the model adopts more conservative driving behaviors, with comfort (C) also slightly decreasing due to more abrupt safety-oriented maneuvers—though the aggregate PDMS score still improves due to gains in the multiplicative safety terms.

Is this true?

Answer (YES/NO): NO